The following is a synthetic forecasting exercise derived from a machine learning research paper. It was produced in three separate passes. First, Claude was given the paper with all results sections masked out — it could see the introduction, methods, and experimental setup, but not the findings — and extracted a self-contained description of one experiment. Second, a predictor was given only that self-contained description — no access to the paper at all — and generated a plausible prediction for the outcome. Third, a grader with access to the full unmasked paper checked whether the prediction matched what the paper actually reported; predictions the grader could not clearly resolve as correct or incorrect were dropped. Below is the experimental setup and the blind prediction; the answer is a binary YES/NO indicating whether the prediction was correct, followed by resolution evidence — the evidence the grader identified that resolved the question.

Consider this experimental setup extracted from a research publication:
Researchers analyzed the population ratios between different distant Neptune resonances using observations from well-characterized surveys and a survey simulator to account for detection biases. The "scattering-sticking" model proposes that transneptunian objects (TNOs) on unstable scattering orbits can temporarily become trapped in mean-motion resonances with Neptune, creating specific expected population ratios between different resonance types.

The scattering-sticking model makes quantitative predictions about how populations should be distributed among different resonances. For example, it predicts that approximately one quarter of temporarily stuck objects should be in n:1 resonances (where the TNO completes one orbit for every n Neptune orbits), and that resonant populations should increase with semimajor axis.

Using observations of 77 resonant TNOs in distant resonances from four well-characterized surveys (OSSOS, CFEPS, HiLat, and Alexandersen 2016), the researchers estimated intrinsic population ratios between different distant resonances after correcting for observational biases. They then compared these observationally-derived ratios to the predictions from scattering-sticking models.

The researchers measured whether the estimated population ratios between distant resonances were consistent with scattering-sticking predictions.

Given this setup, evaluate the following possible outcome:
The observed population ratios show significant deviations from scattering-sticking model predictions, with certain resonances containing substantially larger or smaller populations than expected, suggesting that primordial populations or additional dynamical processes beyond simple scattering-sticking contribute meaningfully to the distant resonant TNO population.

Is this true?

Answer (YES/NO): NO